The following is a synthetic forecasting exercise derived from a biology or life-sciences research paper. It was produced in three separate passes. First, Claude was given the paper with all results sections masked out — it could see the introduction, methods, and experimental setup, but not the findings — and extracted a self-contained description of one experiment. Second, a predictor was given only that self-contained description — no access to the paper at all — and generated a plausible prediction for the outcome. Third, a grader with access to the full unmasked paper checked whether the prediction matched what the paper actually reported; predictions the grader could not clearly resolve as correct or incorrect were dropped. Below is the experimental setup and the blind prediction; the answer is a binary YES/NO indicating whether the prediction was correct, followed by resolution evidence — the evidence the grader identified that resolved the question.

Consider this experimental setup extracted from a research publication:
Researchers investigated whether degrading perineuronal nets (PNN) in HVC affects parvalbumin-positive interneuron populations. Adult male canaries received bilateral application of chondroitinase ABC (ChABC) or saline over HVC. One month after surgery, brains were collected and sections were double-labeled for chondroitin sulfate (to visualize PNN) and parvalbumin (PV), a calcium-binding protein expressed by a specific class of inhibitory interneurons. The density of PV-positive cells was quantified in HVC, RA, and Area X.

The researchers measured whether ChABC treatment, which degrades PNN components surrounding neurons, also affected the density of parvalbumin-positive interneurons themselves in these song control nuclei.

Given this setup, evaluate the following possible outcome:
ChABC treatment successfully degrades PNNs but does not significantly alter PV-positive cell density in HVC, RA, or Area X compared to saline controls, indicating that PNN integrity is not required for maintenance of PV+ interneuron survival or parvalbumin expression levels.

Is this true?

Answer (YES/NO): YES